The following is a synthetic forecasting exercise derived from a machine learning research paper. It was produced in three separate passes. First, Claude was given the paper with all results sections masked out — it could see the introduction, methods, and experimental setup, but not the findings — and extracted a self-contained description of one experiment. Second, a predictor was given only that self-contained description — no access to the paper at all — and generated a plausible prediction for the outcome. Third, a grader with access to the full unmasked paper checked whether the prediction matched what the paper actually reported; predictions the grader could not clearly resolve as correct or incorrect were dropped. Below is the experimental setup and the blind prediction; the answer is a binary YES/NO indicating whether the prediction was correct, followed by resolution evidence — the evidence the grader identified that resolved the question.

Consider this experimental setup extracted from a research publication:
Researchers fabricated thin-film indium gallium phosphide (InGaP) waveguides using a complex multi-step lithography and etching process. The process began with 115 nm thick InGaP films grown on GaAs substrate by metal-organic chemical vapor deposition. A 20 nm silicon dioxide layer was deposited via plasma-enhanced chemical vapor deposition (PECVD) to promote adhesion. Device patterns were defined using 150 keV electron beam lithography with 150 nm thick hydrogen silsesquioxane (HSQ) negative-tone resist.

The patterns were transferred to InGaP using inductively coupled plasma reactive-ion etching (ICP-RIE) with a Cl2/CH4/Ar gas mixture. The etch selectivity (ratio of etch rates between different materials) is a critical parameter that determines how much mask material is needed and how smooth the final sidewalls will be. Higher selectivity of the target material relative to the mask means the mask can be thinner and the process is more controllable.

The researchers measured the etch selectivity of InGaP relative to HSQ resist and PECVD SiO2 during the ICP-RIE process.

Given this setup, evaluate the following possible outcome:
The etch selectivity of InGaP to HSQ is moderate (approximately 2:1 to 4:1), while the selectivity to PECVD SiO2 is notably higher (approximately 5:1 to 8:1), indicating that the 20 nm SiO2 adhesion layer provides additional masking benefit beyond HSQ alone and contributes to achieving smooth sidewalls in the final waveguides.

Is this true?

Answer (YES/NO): NO